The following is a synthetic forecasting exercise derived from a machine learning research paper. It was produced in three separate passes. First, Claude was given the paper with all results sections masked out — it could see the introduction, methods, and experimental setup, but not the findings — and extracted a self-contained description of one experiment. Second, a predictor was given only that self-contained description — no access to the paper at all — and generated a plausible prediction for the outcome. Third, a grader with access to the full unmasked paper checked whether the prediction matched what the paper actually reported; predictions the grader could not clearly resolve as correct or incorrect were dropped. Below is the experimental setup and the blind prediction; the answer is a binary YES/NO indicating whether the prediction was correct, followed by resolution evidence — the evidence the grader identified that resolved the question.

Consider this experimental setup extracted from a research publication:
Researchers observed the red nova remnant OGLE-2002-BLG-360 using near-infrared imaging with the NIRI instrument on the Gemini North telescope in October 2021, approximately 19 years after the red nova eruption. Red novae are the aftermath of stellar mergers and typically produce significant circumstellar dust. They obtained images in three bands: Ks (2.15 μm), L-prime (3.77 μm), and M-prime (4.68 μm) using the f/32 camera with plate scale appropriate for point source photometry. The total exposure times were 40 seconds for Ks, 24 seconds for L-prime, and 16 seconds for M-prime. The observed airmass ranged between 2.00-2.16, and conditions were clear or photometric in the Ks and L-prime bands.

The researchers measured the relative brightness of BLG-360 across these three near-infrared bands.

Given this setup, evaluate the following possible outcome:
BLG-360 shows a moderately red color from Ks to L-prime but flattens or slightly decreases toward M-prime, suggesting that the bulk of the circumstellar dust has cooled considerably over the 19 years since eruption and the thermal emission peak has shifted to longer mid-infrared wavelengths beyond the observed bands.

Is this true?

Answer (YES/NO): NO